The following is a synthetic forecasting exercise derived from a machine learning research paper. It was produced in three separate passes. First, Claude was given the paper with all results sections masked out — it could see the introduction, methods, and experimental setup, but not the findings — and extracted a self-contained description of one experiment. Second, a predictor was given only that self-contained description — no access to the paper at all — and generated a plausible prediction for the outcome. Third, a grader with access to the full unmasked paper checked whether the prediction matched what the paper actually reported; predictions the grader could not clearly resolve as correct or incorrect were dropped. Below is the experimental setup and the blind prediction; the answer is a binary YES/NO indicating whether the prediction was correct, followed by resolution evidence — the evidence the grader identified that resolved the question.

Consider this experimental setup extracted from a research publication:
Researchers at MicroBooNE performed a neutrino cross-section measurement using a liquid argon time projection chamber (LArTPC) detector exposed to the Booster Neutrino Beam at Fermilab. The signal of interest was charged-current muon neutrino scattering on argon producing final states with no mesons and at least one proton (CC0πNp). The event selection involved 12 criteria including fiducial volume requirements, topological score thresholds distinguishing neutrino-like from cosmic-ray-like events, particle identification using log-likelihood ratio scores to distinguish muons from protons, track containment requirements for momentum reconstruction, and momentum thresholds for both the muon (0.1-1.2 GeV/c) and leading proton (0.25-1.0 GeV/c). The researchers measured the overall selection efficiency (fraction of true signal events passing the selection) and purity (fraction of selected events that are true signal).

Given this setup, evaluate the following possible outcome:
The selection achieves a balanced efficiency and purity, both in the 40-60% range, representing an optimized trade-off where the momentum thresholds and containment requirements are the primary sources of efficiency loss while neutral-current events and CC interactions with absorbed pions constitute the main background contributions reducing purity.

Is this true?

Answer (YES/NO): NO